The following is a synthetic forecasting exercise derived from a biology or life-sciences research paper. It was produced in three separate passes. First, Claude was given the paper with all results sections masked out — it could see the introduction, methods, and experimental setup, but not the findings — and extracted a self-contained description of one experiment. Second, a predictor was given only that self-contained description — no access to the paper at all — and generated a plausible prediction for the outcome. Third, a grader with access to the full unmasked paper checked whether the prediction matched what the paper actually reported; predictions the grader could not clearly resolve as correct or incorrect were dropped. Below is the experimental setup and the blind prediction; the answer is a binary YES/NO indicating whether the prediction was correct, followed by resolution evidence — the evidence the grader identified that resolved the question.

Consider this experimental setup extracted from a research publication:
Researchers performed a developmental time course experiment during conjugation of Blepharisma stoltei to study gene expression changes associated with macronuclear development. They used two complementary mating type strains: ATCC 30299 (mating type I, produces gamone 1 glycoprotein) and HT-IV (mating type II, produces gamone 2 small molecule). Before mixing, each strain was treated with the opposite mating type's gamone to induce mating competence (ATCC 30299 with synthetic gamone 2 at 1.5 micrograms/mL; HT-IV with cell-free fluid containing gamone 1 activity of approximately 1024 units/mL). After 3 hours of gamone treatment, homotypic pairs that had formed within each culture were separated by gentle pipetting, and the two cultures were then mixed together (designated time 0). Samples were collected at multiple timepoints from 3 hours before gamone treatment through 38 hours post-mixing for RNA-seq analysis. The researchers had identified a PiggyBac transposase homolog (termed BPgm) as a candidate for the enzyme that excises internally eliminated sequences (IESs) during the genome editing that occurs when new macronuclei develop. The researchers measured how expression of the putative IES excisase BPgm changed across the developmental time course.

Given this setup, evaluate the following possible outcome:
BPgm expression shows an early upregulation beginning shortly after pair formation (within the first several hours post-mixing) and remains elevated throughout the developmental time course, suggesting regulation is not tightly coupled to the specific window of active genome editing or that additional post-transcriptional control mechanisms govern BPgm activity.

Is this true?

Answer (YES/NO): NO